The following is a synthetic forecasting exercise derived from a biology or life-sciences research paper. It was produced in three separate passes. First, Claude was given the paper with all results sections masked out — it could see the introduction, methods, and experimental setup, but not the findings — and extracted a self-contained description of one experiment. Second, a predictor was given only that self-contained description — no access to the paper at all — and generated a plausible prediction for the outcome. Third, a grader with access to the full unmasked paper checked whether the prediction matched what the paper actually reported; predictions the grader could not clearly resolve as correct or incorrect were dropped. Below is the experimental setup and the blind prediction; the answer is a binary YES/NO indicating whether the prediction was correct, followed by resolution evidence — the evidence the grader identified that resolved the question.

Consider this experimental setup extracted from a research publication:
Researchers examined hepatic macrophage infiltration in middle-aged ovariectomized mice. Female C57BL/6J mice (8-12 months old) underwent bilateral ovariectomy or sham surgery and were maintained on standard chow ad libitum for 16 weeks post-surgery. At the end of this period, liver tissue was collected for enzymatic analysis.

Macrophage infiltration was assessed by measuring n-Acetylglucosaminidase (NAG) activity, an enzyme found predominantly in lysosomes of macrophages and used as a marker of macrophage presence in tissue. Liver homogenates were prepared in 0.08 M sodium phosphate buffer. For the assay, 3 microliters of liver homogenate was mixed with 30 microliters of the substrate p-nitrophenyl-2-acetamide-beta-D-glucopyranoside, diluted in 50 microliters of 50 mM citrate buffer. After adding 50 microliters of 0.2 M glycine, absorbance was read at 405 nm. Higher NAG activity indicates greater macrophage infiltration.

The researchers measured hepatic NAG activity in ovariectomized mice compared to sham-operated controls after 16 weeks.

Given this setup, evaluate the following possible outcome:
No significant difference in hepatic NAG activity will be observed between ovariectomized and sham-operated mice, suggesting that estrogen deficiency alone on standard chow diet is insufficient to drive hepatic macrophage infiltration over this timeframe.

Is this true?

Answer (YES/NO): NO